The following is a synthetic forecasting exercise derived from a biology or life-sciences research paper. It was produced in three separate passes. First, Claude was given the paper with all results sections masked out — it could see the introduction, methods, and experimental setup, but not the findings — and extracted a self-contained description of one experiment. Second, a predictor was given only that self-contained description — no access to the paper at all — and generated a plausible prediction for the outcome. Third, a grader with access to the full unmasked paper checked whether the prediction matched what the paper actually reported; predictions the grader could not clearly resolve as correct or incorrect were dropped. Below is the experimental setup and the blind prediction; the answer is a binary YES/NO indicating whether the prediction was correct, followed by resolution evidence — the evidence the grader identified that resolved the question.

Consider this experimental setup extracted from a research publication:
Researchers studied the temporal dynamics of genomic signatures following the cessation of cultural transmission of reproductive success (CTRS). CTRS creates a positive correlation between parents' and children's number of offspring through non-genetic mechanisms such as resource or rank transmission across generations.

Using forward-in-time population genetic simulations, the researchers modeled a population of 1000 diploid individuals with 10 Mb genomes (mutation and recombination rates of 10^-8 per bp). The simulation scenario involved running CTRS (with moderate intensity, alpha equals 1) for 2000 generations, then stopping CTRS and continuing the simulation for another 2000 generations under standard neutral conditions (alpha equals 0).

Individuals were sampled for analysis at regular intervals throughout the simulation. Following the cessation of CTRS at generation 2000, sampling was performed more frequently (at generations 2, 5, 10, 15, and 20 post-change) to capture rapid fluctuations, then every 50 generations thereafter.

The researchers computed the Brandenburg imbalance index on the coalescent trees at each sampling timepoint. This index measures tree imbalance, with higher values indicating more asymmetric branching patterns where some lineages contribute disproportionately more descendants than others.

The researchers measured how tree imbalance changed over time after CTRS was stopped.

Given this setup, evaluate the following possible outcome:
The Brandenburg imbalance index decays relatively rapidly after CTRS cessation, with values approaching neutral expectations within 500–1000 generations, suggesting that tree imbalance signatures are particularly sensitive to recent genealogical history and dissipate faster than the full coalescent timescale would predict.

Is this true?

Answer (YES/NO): NO